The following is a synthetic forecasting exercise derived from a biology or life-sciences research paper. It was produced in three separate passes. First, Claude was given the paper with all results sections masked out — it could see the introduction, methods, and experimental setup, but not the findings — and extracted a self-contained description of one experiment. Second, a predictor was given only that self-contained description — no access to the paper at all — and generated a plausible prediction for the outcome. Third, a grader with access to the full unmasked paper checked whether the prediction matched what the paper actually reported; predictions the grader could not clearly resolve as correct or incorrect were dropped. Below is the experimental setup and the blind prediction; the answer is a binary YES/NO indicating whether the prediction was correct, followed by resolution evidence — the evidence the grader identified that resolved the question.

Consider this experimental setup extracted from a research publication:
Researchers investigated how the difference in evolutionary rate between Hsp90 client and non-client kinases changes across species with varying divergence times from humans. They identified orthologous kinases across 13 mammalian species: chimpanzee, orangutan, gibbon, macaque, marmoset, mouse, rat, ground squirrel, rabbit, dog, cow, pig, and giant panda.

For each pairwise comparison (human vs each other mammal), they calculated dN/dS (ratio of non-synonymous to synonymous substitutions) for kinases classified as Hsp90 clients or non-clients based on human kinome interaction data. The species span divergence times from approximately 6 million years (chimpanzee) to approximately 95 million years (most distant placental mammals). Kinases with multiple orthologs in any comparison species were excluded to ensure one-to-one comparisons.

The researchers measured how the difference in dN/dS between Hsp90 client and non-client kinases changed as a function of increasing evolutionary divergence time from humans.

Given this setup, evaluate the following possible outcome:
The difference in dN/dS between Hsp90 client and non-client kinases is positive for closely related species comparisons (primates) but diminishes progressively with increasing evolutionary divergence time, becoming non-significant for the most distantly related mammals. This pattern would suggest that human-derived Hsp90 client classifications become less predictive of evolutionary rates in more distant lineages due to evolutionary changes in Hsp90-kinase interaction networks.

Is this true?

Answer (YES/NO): NO